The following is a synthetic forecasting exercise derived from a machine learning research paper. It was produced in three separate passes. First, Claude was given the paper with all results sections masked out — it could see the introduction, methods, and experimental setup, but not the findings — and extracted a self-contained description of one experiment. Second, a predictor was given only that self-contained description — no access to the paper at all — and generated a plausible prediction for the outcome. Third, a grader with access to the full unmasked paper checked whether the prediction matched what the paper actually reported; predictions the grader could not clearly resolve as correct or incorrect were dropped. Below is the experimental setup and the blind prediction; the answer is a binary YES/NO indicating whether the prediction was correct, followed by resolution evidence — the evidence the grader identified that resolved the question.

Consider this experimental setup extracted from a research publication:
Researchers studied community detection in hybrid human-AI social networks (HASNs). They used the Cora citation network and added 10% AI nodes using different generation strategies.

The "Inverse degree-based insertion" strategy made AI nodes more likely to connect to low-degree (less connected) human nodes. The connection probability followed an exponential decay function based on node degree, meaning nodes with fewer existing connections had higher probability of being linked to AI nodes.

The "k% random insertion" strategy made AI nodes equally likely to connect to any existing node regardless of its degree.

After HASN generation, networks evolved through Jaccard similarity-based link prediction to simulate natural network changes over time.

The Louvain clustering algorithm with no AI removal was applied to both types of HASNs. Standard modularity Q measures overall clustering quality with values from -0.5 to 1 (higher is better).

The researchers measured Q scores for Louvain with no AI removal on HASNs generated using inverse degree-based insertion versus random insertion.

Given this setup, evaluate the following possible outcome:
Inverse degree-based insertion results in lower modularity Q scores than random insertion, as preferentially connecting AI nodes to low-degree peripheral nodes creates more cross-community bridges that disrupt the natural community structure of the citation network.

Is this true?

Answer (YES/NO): NO